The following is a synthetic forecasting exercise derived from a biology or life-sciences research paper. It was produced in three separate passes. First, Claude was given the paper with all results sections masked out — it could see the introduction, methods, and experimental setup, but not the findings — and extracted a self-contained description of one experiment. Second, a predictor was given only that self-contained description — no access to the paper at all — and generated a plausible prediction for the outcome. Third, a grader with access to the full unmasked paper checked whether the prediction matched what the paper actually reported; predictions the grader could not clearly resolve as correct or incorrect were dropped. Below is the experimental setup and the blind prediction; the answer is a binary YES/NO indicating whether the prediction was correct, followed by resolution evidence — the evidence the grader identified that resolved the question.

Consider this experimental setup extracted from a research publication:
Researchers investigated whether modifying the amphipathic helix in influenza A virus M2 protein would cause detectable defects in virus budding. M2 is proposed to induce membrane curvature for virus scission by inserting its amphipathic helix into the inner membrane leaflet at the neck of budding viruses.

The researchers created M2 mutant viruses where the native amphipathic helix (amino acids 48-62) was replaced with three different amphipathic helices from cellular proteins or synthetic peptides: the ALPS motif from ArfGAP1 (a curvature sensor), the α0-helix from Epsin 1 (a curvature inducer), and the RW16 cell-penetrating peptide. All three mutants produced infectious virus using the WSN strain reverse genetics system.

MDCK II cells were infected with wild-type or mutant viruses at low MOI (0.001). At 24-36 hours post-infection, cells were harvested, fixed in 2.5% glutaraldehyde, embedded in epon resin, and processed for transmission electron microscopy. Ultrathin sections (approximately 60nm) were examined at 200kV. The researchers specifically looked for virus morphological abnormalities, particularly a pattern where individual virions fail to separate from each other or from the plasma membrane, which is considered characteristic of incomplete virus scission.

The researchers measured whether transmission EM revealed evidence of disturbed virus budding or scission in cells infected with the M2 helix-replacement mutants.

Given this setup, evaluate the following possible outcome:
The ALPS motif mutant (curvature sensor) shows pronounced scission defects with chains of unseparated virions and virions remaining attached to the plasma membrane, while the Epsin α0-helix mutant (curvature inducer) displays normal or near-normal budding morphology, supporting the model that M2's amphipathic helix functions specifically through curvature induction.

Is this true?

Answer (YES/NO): NO